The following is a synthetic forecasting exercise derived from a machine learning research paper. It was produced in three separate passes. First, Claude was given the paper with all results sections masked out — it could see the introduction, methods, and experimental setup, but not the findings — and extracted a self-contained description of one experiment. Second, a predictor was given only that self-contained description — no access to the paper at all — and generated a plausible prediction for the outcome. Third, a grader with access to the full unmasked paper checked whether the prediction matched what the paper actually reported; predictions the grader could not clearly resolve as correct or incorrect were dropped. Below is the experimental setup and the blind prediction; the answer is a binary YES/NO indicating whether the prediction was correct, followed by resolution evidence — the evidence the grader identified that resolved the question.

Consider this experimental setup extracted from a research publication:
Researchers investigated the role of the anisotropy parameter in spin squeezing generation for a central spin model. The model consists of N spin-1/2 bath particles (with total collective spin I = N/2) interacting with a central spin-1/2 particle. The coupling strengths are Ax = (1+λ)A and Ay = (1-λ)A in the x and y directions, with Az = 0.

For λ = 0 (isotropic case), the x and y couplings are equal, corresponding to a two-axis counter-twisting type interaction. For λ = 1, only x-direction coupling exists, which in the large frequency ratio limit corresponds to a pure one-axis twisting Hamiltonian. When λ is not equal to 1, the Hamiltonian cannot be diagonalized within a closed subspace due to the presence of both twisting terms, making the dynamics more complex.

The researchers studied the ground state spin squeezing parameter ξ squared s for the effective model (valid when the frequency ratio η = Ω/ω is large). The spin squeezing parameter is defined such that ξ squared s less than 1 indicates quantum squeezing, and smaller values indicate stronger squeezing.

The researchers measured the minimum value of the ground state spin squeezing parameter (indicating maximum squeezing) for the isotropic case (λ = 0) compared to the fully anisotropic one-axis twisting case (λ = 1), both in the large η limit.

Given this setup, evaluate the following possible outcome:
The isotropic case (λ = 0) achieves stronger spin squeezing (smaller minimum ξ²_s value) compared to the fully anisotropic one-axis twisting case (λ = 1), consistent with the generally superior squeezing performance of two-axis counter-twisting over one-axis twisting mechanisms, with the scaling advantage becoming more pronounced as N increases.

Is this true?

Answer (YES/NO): NO